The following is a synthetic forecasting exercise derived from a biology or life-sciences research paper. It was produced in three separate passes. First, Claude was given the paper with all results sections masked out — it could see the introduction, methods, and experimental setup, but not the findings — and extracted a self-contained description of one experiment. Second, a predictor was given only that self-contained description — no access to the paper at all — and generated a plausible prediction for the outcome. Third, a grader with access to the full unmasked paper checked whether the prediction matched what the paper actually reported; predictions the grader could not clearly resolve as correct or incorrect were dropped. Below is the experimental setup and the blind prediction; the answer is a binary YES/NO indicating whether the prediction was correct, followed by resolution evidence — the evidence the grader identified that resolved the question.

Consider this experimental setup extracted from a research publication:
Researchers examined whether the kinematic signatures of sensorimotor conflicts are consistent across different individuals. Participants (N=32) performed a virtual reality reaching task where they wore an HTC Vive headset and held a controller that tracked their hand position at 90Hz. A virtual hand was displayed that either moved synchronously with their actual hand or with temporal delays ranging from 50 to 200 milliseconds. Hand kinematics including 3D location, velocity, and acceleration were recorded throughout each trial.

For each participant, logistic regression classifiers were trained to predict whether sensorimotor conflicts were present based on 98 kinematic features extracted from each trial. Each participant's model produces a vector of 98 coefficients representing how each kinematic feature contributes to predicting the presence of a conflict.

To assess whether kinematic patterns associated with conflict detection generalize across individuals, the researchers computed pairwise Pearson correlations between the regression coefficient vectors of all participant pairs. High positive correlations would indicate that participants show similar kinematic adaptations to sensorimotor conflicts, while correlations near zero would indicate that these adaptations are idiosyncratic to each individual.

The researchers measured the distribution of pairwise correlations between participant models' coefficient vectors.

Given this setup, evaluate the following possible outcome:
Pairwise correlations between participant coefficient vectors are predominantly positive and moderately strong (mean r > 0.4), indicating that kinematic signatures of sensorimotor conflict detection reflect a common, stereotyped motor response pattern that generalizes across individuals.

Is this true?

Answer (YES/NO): YES